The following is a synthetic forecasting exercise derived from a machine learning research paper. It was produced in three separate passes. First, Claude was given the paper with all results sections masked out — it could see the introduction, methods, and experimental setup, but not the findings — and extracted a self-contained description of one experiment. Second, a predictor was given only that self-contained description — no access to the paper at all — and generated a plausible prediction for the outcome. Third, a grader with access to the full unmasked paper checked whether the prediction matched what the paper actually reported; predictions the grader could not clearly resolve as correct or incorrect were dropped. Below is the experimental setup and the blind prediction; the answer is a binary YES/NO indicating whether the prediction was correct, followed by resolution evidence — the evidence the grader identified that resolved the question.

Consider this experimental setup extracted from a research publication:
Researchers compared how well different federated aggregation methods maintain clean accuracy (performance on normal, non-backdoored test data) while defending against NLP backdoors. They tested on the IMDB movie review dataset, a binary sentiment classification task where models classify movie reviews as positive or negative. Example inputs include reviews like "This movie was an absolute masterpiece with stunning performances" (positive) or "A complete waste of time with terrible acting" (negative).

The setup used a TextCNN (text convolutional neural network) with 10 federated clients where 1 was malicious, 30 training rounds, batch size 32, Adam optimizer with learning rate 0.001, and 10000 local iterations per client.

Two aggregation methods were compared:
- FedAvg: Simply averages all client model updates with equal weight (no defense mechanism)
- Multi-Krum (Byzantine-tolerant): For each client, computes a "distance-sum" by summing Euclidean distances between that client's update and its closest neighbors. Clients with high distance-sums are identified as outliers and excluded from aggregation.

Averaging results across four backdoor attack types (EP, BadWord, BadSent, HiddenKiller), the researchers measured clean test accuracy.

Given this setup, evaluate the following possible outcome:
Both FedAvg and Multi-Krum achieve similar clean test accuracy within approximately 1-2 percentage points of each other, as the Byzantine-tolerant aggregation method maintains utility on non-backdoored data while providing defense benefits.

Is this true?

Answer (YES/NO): YES